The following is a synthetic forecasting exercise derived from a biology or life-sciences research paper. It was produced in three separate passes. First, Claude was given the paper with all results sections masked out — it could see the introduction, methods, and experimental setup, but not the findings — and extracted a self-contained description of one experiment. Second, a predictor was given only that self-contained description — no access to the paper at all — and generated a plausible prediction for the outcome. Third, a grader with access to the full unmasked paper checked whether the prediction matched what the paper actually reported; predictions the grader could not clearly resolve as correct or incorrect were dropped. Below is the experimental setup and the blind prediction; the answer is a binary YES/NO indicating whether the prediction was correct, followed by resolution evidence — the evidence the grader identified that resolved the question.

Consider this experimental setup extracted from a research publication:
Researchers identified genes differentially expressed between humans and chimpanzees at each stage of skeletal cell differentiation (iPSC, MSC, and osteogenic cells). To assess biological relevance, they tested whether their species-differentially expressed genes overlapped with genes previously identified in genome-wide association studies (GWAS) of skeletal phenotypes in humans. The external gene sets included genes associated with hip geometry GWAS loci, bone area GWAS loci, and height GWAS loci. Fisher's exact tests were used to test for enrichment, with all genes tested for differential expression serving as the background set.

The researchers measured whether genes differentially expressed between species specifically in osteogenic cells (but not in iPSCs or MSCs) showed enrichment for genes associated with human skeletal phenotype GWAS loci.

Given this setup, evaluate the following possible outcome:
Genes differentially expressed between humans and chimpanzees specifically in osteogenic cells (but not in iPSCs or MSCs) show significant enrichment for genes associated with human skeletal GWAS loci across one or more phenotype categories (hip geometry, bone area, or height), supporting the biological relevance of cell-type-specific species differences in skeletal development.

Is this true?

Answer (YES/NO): NO